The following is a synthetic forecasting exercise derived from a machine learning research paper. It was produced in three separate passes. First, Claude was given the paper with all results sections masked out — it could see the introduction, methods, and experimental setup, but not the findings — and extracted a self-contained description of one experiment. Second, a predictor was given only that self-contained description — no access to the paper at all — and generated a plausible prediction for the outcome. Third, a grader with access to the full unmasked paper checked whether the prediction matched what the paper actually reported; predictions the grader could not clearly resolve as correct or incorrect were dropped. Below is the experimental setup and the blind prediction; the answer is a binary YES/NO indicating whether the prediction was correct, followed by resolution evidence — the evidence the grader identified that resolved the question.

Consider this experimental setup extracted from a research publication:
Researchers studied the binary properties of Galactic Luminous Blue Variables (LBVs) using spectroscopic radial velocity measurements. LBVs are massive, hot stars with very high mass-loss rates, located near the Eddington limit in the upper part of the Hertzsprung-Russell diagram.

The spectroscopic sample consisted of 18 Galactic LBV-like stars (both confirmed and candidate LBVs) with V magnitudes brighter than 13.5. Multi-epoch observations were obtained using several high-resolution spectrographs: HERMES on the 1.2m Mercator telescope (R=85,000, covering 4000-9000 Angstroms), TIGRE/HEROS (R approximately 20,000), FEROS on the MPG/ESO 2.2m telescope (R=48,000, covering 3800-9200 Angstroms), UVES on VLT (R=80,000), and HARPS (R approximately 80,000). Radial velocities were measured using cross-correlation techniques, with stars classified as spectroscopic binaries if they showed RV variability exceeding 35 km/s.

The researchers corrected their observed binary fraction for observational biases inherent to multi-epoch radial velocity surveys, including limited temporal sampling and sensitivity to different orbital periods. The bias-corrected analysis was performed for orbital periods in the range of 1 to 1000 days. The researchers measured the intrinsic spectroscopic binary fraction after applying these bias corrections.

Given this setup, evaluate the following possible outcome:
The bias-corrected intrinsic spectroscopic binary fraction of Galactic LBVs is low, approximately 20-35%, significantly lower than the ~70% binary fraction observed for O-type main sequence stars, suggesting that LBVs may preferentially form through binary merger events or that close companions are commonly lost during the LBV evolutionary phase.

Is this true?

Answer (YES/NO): NO